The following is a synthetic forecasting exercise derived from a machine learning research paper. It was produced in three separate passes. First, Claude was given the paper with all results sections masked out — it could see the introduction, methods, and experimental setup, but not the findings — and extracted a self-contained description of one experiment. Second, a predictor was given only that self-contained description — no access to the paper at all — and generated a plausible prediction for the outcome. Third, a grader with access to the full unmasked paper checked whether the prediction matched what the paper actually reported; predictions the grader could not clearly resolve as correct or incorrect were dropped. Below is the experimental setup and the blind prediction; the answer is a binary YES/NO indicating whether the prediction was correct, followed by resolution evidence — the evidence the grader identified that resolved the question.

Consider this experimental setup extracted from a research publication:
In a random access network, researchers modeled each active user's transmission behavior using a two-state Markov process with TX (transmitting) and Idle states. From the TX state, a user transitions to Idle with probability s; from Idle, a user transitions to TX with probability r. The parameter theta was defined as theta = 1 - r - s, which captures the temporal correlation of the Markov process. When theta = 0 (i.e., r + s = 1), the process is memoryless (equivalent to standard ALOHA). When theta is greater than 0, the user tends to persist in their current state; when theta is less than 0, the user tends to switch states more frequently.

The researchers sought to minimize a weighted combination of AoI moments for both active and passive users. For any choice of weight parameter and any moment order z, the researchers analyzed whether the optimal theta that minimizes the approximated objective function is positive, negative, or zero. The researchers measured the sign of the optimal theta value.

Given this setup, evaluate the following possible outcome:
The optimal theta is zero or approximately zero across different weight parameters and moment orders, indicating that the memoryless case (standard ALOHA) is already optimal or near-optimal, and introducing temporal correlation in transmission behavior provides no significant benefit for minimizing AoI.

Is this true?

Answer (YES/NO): NO